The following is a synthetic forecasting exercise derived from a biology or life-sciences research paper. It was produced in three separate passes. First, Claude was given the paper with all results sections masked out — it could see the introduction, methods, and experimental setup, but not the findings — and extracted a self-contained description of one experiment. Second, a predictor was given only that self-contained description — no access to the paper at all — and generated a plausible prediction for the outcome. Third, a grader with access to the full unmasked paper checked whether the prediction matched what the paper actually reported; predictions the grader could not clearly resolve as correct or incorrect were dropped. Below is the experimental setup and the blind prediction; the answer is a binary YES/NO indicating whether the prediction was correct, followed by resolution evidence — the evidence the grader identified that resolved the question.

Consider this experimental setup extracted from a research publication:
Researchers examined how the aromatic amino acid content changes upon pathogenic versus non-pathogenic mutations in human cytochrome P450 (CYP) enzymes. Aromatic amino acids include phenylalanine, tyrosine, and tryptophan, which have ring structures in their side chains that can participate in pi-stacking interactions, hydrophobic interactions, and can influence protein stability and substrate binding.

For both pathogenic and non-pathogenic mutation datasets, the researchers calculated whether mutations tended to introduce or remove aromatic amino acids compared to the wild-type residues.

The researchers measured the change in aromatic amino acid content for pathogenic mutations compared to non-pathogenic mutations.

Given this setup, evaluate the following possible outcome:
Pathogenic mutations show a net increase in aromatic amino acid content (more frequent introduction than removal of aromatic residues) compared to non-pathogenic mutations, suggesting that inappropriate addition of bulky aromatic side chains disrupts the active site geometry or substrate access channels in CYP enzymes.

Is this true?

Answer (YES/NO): YES